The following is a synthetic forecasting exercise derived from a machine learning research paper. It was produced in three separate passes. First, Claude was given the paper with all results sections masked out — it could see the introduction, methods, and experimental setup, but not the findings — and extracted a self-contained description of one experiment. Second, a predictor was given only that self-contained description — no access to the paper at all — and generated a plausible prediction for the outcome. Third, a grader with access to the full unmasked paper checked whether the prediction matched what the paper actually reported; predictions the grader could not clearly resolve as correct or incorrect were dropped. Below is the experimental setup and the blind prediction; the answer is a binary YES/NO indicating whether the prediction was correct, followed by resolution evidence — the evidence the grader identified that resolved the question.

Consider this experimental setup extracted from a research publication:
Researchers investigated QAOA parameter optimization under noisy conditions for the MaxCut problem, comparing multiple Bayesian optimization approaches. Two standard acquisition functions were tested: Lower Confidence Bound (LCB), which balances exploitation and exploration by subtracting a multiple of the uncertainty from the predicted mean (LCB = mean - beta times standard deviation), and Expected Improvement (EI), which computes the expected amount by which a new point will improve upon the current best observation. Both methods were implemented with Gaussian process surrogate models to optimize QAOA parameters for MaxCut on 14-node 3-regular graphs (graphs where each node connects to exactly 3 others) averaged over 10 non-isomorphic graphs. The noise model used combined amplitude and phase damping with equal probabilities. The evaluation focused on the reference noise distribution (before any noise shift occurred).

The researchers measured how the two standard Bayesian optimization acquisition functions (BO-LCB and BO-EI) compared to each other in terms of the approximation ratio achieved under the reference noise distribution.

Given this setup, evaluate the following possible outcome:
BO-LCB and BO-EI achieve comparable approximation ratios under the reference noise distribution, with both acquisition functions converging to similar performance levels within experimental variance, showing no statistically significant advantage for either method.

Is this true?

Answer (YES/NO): YES